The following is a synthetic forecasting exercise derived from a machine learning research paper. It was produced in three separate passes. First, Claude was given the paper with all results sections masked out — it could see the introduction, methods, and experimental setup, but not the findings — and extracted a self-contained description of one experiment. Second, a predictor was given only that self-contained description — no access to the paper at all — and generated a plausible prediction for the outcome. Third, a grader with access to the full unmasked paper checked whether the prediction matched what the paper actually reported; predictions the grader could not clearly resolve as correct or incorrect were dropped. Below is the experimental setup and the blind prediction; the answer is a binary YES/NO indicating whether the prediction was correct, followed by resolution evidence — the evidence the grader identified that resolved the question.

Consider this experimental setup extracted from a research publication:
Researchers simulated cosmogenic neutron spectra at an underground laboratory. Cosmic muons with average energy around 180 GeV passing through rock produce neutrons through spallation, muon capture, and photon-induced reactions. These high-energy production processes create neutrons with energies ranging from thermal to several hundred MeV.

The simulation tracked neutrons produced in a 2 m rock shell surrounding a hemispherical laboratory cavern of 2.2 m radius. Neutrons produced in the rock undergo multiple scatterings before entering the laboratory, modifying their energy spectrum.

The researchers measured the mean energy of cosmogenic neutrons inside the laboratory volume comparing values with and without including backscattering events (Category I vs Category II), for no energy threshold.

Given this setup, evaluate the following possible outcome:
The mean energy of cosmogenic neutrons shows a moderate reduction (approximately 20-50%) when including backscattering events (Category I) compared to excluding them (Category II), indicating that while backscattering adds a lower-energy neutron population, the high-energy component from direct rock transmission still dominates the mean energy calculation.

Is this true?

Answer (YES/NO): NO